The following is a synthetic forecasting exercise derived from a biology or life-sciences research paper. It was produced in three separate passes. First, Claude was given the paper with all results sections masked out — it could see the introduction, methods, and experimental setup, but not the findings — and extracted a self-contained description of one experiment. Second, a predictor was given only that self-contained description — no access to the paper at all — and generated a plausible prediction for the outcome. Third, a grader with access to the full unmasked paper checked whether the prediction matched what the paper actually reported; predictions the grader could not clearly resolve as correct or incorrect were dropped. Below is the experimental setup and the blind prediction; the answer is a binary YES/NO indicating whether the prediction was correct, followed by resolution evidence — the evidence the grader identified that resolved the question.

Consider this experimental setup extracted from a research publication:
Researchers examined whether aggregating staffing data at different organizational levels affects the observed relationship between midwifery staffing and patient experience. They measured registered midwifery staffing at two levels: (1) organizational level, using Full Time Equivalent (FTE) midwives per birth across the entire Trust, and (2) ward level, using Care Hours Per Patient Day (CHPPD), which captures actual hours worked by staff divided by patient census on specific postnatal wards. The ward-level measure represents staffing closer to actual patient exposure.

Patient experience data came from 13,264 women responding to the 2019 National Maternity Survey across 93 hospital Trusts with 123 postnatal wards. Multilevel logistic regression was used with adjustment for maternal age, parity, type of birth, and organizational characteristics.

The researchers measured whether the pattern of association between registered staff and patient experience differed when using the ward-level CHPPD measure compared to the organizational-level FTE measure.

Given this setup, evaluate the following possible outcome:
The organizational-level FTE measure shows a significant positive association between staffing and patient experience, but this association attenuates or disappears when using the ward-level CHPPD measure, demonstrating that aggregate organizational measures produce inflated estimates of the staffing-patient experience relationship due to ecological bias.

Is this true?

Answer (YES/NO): NO